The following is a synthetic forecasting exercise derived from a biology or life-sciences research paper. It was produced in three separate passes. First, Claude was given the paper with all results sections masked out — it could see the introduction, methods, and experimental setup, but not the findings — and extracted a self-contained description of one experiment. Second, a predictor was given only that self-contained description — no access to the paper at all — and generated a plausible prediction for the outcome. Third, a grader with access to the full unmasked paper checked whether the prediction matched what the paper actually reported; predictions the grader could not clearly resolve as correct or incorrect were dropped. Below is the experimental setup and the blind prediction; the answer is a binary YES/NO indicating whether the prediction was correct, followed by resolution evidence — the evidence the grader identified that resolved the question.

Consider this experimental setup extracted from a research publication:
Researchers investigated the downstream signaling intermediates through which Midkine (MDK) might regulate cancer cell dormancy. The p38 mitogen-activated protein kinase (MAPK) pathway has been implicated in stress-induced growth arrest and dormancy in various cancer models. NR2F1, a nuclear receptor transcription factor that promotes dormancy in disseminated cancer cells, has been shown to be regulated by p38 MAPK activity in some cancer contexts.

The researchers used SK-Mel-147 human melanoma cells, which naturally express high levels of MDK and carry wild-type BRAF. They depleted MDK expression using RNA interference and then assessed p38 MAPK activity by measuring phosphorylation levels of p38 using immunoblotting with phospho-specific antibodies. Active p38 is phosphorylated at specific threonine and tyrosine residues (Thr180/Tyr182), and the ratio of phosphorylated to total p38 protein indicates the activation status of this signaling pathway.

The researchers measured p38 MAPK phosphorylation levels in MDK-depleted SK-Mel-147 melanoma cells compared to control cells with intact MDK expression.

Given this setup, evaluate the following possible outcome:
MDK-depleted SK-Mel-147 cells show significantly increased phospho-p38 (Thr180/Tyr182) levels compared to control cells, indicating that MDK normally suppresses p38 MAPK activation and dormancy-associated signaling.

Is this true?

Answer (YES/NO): YES